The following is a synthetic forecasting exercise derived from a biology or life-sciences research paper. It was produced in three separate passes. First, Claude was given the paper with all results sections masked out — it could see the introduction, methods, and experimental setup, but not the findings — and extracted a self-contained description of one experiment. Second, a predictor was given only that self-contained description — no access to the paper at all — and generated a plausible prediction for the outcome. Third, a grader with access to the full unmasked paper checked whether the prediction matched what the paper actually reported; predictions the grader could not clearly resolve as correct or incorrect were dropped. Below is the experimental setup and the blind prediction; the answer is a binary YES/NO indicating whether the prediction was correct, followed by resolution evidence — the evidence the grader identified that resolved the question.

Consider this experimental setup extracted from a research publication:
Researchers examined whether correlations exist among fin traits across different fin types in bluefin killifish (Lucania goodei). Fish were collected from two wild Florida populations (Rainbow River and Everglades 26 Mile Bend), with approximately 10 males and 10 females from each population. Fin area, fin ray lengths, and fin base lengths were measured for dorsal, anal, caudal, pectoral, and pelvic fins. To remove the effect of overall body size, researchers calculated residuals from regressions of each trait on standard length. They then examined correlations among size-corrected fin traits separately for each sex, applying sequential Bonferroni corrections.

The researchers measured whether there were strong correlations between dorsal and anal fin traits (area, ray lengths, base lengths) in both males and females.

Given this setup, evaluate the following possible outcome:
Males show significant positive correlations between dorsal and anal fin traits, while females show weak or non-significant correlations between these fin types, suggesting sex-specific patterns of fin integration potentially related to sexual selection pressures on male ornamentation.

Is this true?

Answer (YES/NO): NO